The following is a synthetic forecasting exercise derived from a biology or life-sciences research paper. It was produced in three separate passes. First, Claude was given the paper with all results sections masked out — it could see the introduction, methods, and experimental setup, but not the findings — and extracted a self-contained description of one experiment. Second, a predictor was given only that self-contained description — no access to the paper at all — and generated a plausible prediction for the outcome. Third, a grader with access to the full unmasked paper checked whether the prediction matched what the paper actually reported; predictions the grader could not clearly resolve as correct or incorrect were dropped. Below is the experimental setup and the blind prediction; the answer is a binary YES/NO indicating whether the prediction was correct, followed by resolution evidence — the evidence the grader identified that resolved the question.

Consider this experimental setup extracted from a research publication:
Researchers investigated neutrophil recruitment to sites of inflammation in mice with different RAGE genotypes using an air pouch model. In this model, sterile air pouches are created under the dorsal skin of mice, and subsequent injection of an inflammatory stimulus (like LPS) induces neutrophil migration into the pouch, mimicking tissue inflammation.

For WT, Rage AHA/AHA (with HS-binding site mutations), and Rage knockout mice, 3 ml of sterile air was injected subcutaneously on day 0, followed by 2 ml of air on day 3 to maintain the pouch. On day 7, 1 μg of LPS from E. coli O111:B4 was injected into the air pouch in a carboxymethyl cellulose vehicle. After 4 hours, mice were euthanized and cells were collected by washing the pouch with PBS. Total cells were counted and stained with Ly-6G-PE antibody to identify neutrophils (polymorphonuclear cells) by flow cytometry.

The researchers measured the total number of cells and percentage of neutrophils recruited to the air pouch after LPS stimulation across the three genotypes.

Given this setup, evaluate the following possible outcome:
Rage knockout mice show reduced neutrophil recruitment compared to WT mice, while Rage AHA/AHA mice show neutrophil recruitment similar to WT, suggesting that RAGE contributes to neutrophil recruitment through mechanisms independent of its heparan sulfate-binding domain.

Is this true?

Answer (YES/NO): NO